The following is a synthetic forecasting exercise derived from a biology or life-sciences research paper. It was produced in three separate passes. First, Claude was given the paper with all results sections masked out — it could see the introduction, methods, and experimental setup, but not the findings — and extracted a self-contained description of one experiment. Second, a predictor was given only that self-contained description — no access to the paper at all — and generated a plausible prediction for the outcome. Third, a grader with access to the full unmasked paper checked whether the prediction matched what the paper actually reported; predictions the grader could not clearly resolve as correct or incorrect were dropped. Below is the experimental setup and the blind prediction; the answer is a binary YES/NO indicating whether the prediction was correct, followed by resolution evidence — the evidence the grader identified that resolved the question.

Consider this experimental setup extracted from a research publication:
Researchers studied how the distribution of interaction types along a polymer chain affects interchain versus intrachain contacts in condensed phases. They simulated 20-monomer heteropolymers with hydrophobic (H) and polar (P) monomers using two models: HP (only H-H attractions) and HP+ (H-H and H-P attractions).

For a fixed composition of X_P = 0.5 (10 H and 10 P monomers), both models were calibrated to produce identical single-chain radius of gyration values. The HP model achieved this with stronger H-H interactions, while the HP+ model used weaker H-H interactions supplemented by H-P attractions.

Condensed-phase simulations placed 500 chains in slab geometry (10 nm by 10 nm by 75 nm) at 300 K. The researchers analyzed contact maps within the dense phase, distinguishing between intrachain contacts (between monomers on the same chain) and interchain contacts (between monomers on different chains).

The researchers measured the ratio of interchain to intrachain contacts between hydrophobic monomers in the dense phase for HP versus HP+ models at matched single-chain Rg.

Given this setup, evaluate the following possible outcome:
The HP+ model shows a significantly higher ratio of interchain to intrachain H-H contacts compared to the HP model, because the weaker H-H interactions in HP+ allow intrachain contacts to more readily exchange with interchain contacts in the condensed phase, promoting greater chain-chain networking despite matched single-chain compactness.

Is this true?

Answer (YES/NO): NO